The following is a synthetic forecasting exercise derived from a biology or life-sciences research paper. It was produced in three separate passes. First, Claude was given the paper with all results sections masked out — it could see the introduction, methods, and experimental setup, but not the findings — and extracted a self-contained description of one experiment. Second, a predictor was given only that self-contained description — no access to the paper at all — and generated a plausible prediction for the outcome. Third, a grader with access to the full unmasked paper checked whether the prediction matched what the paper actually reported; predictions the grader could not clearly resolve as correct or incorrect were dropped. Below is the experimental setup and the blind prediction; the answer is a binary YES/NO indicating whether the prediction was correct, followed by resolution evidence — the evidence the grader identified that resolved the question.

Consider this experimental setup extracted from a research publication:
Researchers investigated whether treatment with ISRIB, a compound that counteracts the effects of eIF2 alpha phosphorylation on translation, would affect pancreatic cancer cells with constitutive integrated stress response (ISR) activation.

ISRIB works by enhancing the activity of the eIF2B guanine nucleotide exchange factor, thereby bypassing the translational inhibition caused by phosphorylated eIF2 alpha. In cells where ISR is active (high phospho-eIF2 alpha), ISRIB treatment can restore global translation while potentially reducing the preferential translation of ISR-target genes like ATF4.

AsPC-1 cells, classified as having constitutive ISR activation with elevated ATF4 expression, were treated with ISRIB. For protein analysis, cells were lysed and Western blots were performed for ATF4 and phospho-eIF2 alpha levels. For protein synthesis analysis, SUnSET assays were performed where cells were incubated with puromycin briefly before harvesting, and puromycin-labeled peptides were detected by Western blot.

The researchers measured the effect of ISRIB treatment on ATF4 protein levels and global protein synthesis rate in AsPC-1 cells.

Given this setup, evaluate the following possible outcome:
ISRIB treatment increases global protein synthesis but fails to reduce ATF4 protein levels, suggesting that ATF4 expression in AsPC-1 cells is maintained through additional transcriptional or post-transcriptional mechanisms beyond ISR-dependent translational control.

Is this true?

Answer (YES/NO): NO